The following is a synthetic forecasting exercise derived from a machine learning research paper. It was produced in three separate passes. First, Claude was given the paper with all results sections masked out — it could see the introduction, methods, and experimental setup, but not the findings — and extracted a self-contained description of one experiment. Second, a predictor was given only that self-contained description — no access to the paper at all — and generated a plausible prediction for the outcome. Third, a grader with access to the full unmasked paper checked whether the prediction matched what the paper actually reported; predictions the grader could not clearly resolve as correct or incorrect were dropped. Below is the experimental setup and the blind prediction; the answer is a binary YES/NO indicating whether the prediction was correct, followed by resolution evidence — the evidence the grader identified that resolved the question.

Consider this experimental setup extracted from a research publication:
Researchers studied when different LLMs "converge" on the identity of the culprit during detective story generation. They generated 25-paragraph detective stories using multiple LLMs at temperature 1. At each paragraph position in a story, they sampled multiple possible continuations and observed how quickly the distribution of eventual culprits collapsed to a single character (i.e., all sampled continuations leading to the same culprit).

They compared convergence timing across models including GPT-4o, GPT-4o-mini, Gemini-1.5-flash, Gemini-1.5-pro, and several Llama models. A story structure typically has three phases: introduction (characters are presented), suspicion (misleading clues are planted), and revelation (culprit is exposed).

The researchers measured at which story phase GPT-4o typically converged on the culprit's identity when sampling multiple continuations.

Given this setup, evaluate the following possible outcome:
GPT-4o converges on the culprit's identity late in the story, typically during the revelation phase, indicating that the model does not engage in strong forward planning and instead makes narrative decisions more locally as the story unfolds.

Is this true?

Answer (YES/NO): NO